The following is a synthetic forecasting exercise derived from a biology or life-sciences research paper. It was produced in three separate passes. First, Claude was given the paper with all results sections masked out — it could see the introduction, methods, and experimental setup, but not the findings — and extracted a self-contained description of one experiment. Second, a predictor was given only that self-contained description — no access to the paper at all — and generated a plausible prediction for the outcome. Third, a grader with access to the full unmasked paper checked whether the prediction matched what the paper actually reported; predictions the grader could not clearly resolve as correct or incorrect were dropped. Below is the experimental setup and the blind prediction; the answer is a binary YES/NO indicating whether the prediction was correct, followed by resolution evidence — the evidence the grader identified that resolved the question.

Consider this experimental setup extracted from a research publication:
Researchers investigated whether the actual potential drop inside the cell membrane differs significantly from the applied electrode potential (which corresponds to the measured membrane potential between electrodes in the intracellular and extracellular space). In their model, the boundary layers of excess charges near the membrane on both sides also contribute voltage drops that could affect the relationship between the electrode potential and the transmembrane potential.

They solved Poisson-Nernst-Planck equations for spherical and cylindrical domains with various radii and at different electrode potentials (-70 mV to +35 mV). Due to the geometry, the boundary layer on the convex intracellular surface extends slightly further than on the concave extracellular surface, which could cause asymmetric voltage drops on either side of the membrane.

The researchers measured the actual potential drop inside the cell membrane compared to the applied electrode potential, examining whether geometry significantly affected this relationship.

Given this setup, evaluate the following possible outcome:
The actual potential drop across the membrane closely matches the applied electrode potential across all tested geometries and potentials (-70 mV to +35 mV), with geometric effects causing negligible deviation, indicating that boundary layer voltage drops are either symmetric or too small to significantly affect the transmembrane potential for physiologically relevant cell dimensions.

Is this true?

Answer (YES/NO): YES